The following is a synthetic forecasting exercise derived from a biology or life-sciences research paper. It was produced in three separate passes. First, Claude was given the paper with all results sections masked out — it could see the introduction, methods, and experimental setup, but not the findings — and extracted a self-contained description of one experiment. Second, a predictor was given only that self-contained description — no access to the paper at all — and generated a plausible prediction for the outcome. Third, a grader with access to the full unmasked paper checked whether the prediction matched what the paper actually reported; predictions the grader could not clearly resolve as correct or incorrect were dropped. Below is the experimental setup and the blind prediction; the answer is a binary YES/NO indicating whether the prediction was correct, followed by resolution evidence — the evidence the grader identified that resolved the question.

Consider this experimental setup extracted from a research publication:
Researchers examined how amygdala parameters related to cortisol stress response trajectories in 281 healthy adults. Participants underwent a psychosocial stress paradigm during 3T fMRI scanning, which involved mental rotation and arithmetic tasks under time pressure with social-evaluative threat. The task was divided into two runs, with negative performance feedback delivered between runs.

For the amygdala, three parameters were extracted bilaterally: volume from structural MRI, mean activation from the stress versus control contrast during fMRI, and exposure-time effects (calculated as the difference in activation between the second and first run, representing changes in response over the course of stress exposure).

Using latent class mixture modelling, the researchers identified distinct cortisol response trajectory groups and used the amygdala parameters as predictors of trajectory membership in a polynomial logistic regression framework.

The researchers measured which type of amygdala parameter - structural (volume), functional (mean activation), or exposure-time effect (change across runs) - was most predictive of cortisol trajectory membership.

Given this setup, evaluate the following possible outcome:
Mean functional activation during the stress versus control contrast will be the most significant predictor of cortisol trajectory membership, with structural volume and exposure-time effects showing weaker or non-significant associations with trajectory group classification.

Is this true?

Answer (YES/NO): NO